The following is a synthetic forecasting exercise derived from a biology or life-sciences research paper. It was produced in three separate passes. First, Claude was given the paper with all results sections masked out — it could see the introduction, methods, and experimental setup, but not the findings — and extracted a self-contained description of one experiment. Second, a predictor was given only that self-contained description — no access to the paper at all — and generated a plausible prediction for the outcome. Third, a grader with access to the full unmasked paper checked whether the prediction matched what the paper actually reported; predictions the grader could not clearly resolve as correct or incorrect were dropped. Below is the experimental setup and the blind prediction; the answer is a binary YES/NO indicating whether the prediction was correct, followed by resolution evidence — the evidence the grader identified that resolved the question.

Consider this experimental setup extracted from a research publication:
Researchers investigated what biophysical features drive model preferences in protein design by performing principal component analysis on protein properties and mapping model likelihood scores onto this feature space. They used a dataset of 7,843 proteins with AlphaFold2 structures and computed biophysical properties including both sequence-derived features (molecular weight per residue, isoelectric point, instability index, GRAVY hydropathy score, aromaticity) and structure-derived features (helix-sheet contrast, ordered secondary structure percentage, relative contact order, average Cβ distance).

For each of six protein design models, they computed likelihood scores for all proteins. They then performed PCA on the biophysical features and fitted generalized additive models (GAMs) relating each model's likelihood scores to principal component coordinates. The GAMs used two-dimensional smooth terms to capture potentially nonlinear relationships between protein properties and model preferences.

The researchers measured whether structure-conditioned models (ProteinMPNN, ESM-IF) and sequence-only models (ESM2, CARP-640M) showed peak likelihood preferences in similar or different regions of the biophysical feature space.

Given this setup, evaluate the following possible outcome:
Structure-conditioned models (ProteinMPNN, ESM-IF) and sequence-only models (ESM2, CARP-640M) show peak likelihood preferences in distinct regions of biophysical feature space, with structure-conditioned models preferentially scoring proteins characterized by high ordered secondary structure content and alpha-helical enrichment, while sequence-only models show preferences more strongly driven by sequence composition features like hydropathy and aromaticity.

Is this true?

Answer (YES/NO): NO